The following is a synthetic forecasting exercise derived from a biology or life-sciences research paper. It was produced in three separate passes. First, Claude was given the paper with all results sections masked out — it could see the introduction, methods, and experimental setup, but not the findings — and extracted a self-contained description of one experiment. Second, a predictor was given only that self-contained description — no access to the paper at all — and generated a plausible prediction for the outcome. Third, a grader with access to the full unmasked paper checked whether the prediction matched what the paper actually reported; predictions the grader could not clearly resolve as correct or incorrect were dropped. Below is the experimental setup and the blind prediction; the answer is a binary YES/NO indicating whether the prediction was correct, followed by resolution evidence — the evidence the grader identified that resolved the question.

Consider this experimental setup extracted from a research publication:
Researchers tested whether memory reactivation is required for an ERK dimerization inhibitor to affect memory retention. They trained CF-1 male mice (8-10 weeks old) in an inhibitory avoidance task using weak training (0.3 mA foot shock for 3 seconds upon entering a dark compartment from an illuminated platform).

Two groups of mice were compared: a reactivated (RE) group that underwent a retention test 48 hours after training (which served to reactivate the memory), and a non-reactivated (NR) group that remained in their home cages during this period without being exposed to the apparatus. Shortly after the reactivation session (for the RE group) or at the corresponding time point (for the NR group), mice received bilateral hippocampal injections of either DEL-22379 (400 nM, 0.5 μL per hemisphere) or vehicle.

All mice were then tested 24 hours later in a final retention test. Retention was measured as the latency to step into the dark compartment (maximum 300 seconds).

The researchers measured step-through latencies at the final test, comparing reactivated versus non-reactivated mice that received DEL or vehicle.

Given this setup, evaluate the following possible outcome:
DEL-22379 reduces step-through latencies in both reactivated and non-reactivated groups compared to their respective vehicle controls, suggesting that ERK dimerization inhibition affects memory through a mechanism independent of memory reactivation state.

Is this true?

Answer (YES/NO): NO